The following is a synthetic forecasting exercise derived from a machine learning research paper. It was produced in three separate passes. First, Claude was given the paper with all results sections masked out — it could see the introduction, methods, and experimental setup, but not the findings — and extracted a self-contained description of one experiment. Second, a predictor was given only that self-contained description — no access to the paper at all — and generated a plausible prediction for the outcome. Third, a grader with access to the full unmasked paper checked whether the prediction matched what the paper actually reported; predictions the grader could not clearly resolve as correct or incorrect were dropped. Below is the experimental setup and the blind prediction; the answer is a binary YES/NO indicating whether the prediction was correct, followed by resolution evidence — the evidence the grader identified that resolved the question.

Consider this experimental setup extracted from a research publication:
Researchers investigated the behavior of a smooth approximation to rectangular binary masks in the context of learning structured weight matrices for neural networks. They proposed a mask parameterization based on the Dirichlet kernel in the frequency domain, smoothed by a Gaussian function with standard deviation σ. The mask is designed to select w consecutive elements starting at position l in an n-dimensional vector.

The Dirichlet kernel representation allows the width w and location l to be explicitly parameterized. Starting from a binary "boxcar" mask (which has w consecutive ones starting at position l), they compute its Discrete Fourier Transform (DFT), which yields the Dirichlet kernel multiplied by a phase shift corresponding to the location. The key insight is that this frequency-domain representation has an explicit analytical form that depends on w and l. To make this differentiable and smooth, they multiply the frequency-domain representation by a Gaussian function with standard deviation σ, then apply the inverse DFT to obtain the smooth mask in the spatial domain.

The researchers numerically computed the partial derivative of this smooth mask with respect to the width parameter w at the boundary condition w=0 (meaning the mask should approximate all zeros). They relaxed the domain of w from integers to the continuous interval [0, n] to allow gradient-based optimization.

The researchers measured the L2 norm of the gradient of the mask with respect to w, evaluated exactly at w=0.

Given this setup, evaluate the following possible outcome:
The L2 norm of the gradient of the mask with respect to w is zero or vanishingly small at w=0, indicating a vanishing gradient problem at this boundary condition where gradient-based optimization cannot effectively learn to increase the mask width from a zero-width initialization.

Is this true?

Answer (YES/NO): NO